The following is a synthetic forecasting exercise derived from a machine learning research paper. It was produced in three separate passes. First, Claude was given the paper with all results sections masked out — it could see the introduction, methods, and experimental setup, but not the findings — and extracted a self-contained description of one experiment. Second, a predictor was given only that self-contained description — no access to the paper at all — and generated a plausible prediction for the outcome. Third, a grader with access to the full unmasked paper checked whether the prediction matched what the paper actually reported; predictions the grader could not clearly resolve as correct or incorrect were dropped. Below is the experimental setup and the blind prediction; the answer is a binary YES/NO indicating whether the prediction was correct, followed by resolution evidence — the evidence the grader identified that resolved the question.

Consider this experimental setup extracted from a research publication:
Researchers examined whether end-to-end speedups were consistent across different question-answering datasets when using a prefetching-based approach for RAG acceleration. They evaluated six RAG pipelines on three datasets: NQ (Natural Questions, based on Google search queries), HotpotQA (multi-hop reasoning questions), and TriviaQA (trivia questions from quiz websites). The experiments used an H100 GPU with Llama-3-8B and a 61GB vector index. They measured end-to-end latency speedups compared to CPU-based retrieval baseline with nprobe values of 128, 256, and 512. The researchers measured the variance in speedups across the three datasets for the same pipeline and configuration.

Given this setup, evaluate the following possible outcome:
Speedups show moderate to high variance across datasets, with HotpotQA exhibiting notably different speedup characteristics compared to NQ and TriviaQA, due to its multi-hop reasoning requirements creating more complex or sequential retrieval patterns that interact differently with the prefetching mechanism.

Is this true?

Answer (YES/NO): NO